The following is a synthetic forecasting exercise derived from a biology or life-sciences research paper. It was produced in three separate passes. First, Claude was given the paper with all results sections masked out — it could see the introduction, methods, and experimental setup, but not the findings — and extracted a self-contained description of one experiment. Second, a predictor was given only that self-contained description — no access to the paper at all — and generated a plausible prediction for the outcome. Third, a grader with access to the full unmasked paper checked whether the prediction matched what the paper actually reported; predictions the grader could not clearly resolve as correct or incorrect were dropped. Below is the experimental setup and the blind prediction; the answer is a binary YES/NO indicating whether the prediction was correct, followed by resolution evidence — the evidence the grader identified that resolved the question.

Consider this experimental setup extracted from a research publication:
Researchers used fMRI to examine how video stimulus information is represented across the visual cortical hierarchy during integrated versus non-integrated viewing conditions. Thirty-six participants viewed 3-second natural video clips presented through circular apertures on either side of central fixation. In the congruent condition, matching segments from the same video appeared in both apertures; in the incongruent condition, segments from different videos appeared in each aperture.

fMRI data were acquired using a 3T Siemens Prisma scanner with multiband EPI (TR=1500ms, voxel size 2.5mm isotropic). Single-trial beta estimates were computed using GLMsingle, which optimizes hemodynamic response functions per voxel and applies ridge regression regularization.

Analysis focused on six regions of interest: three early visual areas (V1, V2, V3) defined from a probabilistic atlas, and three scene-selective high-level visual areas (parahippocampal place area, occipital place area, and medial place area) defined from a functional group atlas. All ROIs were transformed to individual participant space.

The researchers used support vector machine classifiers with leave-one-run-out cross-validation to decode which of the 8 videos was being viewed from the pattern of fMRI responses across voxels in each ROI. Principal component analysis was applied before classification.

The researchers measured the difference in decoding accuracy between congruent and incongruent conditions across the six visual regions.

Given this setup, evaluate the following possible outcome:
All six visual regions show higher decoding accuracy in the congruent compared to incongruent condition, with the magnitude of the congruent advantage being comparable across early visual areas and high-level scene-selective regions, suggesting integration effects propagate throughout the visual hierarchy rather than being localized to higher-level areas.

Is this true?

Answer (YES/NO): NO